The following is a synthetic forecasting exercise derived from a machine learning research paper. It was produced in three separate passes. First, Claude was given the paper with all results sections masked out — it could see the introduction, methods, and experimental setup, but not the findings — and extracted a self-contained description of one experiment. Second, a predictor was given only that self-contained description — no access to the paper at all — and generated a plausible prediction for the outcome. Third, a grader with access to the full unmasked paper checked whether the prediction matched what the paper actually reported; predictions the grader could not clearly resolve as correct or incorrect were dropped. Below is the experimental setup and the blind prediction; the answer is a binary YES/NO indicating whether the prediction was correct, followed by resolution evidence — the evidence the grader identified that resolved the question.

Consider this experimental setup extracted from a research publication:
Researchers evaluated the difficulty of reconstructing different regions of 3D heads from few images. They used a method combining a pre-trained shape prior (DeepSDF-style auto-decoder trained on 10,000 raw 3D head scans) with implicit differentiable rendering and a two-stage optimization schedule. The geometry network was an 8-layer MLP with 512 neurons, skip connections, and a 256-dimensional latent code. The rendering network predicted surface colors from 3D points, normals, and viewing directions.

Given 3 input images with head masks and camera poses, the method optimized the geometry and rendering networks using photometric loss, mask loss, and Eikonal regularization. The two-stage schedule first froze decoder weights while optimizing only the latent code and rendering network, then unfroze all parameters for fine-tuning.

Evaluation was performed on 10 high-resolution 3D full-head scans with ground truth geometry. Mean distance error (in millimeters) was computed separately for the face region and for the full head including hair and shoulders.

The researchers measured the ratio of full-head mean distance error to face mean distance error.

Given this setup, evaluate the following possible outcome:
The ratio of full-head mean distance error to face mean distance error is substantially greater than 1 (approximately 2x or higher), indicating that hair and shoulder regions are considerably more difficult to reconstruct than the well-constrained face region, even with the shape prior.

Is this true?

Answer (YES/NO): YES